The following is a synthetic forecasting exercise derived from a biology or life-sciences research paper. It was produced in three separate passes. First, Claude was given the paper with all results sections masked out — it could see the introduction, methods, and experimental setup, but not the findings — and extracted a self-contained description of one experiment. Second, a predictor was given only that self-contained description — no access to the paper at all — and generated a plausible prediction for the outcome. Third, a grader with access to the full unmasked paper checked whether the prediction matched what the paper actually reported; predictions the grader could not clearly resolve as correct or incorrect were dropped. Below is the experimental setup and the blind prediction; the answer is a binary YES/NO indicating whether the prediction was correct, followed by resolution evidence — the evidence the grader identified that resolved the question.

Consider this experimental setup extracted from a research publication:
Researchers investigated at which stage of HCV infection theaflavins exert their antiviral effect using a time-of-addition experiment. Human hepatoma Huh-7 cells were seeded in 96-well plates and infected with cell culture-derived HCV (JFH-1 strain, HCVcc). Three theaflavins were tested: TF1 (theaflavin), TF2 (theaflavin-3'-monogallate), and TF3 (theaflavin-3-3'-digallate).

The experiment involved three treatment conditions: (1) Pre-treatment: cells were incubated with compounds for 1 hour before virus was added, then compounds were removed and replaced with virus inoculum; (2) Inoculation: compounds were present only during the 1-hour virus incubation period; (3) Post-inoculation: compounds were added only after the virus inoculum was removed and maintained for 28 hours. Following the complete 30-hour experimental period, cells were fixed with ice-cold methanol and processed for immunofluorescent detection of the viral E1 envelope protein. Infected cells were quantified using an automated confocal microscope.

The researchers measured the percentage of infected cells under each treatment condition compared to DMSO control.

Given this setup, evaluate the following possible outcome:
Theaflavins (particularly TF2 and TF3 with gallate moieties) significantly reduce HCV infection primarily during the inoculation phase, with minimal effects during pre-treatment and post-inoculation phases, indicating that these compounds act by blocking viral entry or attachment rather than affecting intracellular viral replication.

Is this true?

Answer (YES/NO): YES